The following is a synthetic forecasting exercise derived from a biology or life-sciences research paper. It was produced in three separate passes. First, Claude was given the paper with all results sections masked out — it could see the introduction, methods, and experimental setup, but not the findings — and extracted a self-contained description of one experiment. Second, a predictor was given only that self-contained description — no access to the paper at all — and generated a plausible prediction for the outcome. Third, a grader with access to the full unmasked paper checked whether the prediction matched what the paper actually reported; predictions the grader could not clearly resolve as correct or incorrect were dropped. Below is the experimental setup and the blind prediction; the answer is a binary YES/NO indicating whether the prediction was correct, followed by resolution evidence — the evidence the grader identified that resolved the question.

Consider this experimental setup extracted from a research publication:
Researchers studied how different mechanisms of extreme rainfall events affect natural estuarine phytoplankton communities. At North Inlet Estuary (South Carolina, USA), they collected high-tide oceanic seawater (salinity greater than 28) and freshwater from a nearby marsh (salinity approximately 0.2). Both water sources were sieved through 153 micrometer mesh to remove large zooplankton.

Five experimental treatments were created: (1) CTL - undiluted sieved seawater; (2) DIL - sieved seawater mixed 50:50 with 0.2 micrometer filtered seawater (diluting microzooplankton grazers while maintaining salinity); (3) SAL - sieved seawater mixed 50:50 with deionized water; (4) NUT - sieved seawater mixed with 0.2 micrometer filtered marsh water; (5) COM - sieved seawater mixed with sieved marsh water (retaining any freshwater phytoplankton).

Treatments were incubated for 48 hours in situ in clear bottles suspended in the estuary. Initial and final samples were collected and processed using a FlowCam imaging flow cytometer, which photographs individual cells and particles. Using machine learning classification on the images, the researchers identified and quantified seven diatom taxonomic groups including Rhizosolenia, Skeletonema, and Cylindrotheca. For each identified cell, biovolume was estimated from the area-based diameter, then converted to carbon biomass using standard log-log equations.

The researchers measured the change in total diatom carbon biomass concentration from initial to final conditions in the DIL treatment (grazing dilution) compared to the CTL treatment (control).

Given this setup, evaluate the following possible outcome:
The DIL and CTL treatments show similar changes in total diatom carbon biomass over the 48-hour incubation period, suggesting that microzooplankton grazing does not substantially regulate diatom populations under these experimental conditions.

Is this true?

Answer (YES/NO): YES